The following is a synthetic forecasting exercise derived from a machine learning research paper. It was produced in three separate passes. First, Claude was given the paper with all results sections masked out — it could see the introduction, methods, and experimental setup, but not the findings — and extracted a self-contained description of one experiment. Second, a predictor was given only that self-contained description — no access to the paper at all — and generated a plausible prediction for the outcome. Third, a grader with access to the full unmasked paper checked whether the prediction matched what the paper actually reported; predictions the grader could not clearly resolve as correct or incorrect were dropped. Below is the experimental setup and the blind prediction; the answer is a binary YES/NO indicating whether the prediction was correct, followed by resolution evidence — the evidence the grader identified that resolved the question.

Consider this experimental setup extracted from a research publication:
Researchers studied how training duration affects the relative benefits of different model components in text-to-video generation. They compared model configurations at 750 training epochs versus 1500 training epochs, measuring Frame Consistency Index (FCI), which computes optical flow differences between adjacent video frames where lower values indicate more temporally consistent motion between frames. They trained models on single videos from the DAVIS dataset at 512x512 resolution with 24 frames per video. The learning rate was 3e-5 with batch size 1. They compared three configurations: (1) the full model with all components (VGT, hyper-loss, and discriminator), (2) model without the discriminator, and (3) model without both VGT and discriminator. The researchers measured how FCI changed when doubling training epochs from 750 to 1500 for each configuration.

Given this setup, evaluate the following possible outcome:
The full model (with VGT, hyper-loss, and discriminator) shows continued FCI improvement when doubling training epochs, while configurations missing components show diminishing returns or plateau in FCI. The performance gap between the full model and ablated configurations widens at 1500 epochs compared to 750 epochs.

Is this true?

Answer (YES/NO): NO